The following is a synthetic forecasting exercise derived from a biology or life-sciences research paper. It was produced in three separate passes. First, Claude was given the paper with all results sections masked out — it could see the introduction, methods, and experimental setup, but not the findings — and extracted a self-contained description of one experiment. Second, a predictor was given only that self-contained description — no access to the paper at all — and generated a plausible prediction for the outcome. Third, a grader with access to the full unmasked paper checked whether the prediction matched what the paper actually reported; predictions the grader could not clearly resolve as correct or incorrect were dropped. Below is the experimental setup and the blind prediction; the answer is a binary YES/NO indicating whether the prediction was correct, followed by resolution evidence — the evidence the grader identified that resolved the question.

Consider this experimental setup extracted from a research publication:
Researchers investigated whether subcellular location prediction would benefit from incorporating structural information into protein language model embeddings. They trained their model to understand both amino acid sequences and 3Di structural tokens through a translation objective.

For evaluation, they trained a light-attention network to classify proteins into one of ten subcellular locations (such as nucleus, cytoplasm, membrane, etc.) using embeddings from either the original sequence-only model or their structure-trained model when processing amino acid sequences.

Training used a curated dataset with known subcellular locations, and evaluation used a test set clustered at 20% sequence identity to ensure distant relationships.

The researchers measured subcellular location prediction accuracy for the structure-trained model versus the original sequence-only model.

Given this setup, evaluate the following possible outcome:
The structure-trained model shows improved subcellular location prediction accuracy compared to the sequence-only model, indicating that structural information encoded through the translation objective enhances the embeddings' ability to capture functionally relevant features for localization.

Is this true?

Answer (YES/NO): NO